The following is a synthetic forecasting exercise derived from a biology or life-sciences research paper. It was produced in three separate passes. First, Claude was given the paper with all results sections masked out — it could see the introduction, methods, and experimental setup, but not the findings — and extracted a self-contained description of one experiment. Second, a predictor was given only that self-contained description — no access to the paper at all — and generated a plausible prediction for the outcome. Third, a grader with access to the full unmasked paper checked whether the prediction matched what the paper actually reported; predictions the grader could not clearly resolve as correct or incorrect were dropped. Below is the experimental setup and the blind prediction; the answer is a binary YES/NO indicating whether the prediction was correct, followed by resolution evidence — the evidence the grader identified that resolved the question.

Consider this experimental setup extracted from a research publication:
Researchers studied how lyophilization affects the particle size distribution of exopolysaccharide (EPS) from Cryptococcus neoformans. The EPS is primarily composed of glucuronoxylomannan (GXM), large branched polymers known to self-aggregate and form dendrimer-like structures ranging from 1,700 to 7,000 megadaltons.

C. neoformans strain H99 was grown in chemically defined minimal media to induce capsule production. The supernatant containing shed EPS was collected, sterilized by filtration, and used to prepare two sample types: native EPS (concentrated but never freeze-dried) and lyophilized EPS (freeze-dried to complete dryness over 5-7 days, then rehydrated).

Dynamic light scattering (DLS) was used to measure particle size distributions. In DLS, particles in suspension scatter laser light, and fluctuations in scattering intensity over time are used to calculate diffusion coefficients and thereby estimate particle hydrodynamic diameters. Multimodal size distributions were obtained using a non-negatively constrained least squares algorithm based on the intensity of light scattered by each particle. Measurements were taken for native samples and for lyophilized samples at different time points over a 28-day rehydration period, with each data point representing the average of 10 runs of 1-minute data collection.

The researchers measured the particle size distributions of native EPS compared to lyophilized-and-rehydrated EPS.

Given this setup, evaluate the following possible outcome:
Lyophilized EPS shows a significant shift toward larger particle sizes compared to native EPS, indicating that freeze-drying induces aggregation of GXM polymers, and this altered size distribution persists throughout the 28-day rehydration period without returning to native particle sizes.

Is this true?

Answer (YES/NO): YES